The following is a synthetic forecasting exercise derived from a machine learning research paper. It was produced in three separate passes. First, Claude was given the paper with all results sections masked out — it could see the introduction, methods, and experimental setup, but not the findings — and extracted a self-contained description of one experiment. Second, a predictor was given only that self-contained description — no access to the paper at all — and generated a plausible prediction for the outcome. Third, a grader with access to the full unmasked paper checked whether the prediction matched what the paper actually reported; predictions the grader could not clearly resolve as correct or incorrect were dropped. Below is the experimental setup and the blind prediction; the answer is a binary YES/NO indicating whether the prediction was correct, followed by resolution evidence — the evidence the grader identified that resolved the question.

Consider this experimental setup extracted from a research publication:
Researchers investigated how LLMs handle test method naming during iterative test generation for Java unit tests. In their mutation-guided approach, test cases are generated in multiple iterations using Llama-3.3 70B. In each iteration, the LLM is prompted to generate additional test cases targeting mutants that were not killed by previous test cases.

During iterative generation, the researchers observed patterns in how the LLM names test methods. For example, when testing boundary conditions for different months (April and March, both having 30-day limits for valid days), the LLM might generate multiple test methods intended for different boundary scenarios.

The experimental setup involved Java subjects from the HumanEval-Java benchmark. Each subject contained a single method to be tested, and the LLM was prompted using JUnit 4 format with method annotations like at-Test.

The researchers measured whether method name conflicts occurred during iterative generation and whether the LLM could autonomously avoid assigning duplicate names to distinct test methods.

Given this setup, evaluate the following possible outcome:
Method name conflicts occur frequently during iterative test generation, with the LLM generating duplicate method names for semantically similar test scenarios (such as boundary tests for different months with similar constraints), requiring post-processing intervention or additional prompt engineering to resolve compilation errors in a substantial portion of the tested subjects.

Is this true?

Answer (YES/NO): NO